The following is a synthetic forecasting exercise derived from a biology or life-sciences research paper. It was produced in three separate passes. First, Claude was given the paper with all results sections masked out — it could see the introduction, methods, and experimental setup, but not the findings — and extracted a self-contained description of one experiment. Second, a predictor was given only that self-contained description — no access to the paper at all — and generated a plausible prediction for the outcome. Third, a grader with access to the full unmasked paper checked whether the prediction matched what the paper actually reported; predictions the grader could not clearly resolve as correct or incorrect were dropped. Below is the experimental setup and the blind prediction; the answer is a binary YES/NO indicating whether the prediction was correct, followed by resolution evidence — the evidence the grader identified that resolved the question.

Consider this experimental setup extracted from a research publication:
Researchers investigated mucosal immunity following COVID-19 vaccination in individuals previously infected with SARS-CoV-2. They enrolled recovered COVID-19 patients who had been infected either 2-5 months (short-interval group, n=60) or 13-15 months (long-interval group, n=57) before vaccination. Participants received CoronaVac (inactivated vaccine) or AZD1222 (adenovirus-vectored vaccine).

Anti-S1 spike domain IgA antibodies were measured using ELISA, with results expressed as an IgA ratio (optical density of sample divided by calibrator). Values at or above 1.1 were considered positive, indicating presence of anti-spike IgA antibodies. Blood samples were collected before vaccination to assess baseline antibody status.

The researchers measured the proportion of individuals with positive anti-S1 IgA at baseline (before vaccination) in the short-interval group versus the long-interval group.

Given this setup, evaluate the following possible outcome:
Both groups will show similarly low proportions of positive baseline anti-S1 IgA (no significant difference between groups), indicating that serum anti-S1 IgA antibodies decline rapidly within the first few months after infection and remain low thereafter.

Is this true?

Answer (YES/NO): NO